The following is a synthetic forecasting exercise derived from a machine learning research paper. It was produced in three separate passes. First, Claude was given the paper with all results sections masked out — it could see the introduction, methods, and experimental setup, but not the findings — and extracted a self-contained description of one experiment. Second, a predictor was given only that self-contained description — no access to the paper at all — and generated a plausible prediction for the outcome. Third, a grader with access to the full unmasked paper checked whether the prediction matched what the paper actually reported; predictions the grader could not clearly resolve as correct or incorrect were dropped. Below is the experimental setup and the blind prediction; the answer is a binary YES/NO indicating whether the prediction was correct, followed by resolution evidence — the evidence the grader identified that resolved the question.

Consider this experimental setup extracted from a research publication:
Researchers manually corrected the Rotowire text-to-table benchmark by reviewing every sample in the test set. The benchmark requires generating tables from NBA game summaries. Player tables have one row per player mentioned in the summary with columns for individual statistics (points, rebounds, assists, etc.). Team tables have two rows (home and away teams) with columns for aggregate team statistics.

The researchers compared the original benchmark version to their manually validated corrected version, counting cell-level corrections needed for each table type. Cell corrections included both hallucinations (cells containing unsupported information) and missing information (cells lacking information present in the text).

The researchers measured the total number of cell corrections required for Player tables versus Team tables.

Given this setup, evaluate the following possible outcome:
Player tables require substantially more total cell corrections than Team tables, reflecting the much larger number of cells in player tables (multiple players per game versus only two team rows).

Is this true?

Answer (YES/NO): YES